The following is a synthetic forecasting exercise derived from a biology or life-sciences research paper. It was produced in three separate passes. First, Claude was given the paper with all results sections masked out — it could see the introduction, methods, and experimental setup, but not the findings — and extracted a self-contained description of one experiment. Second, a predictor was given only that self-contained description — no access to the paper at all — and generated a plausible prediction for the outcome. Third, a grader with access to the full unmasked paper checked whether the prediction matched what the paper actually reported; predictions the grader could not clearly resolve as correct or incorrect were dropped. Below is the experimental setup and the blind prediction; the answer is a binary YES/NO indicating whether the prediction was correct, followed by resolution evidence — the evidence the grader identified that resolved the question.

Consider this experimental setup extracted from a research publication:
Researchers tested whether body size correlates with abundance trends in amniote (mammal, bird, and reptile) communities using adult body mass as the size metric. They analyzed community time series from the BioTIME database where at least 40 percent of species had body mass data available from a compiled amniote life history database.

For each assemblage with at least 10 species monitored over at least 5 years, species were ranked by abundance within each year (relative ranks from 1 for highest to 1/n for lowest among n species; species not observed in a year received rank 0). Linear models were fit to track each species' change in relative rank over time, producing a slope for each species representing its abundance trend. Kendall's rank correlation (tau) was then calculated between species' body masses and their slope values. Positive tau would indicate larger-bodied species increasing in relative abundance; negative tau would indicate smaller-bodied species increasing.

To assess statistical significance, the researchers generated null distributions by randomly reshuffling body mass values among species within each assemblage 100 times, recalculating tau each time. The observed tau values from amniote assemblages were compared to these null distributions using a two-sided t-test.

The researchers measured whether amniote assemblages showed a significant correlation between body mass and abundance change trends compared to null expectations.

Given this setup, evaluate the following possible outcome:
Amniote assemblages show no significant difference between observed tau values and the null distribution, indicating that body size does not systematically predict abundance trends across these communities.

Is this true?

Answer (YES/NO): YES